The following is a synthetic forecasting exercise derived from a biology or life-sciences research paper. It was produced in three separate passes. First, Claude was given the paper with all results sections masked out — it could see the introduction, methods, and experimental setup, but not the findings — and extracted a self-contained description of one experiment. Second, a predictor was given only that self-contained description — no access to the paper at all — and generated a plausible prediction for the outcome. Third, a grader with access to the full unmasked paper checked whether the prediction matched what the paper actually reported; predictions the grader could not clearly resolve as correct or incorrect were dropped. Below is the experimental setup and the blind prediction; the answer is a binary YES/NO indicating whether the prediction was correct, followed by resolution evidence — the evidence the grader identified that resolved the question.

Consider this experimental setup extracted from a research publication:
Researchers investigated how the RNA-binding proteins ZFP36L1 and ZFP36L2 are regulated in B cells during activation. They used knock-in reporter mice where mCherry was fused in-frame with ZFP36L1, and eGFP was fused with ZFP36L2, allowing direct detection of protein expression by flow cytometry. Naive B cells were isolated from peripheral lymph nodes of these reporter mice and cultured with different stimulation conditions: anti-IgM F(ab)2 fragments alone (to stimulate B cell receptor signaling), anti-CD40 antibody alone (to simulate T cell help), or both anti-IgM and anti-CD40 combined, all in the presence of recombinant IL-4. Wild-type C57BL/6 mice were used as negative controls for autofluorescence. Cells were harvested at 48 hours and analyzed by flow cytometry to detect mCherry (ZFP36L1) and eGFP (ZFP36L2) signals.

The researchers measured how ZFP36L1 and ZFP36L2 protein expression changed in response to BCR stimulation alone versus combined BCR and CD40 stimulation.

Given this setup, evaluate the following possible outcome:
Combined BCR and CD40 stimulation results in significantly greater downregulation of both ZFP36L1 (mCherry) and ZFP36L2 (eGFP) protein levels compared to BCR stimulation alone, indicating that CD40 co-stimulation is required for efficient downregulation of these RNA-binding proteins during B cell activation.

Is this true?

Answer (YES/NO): NO